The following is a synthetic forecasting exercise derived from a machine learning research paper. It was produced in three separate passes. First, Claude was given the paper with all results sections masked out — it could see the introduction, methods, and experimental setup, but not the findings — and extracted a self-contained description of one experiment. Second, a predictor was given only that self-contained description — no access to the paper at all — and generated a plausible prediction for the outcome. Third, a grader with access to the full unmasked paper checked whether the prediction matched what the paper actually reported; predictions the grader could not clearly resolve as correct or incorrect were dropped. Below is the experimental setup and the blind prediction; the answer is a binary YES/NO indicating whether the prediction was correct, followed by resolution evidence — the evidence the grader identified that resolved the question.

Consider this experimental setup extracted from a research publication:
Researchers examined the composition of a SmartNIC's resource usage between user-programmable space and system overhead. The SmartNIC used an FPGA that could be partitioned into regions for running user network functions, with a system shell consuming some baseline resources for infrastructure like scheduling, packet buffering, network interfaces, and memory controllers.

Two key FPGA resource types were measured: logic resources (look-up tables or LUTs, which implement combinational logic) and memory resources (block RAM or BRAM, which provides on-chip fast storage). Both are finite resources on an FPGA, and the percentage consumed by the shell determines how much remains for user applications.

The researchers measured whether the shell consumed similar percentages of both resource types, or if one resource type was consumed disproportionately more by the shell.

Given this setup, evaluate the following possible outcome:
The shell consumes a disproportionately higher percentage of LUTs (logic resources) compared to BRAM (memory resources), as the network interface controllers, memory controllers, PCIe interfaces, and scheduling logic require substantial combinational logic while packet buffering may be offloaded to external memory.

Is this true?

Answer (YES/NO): NO